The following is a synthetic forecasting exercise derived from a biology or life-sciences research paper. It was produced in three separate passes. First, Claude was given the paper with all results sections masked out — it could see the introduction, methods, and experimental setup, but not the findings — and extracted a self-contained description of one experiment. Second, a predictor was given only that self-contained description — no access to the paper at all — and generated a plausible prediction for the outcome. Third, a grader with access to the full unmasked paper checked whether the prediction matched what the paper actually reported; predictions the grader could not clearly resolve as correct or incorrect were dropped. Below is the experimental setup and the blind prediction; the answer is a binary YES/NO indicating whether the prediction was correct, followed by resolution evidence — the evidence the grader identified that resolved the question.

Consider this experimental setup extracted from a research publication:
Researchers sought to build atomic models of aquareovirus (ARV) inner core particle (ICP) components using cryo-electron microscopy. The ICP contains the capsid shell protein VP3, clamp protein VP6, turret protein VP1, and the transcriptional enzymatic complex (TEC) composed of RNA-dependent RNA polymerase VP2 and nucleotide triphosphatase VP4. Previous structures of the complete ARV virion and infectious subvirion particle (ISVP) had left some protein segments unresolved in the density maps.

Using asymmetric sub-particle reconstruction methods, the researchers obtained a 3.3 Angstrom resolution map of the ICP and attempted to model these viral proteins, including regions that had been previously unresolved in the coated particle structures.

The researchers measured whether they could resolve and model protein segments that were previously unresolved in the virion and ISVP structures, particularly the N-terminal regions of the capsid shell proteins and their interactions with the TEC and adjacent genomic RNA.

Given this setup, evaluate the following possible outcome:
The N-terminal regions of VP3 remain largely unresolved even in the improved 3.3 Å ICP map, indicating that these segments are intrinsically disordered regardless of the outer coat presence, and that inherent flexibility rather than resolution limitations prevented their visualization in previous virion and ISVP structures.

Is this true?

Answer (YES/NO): NO